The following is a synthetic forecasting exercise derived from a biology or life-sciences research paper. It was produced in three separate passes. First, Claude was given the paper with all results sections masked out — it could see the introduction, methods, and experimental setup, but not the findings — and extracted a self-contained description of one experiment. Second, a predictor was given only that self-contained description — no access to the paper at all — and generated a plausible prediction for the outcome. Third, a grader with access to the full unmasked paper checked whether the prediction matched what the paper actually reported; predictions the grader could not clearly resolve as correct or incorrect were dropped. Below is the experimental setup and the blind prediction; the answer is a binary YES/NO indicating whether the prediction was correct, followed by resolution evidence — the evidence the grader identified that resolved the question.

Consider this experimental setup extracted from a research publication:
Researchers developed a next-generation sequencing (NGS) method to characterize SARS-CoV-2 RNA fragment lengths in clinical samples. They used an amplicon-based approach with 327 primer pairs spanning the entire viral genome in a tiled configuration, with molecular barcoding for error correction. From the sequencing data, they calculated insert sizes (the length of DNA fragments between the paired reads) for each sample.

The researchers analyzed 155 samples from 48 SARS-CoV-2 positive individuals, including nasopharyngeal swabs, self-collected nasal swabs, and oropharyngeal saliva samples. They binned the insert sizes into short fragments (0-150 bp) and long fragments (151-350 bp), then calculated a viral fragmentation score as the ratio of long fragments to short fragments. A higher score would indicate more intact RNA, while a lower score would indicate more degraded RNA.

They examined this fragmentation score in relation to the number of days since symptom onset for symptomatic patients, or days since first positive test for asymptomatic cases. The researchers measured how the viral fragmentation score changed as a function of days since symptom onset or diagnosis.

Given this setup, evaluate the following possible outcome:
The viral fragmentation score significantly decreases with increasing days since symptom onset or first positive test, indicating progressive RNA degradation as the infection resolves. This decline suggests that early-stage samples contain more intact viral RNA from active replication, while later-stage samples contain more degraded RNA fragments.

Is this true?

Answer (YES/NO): NO